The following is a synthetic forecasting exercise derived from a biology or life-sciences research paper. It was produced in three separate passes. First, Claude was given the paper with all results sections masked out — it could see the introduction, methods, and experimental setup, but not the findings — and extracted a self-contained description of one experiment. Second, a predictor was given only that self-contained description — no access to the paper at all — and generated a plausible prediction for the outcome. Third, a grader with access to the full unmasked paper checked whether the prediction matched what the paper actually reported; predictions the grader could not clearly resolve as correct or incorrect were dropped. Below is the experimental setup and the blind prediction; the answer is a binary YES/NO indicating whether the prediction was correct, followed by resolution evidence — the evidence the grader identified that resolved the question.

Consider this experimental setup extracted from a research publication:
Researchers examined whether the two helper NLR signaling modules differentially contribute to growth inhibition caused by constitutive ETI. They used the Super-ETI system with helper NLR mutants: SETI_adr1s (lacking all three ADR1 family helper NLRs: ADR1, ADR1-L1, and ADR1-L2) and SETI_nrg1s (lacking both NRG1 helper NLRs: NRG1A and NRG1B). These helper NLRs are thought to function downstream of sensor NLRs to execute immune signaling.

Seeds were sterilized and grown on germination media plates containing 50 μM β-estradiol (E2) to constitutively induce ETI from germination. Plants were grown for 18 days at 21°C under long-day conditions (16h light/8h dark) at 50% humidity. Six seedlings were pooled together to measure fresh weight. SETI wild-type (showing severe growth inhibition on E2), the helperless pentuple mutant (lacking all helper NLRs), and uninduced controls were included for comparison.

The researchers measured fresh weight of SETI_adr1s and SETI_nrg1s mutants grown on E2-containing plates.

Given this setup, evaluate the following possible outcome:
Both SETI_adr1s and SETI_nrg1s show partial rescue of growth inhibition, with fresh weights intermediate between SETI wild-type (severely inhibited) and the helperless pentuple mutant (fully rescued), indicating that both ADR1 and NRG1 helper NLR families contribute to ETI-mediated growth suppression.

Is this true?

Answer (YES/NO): NO